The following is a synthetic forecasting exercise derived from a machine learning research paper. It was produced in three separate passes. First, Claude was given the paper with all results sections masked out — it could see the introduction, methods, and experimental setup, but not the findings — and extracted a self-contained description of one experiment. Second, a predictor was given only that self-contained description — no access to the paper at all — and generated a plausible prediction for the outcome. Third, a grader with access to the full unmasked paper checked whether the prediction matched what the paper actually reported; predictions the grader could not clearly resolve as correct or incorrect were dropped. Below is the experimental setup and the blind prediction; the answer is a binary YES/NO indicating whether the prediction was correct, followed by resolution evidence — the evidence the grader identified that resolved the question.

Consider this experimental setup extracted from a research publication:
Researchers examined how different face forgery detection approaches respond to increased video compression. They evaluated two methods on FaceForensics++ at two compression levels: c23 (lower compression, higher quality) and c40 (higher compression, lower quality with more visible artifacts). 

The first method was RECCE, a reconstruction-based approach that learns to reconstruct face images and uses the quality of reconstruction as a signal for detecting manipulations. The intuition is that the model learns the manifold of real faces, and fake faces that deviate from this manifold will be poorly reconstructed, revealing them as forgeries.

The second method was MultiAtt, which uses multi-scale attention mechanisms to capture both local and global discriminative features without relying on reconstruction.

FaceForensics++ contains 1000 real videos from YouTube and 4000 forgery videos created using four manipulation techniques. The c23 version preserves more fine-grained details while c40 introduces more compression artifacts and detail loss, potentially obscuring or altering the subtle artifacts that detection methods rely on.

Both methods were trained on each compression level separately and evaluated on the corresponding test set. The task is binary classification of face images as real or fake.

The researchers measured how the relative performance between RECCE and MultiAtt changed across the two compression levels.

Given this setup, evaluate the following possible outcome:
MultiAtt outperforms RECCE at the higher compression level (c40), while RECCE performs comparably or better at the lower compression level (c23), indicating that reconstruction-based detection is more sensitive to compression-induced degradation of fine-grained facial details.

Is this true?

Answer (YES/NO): NO